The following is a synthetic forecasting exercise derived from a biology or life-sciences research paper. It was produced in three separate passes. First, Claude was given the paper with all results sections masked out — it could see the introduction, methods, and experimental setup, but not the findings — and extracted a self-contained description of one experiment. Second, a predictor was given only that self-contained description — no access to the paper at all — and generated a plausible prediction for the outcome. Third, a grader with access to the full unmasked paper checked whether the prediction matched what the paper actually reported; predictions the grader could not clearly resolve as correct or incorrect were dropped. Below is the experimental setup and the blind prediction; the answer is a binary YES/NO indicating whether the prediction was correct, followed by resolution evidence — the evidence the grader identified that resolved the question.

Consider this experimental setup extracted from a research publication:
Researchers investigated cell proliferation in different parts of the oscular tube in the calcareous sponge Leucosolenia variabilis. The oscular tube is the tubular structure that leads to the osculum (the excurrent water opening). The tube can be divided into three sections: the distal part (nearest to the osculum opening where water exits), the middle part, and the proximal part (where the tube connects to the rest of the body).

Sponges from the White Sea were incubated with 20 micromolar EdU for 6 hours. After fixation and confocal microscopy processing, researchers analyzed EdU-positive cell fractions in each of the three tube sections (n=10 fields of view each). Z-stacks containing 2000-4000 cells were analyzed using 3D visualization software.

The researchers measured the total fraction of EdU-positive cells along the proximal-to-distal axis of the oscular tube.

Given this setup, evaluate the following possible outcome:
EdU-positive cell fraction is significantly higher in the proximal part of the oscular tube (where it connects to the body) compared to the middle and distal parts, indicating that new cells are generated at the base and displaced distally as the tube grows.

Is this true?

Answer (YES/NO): NO